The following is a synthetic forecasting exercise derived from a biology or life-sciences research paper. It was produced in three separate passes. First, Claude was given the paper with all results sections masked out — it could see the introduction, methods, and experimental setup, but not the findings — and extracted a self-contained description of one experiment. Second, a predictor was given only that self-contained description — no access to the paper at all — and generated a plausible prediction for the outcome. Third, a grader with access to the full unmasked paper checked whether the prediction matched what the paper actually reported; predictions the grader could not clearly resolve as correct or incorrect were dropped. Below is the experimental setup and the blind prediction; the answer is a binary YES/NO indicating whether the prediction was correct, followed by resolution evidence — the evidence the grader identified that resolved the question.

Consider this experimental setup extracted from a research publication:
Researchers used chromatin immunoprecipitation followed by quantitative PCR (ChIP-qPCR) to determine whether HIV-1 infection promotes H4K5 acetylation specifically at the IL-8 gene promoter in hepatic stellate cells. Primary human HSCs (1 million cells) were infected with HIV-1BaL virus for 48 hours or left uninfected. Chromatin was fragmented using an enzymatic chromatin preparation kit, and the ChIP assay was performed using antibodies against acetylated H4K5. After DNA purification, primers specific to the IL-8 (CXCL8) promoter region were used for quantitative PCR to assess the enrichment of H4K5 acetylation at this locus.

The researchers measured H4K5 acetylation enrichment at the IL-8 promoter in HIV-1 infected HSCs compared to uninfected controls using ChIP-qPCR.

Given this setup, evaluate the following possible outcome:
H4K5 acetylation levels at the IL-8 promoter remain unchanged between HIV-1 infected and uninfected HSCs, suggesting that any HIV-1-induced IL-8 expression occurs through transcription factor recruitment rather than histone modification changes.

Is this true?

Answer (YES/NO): NO